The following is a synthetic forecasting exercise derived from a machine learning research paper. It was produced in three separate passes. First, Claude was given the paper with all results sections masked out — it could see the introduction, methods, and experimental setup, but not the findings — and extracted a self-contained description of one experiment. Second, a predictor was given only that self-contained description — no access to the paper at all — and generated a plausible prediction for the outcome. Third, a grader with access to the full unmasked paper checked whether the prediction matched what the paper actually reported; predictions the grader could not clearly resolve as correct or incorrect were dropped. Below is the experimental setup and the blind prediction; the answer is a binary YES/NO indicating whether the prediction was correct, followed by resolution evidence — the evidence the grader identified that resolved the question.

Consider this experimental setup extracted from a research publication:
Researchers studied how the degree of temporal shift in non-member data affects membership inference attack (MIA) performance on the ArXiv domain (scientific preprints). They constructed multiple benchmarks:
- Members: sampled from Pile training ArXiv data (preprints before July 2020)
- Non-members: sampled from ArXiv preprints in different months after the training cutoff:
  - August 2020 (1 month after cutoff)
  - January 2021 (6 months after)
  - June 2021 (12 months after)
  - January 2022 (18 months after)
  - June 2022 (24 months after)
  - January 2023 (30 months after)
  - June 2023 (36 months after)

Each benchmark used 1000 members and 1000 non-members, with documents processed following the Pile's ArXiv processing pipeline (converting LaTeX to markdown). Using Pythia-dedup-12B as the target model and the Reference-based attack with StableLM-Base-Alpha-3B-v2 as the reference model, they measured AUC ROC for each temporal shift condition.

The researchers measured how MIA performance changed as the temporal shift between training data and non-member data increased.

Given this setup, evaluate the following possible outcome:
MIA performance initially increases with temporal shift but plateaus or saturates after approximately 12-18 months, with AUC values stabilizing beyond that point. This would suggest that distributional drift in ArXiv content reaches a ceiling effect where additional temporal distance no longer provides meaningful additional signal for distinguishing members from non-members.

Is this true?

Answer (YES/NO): NO